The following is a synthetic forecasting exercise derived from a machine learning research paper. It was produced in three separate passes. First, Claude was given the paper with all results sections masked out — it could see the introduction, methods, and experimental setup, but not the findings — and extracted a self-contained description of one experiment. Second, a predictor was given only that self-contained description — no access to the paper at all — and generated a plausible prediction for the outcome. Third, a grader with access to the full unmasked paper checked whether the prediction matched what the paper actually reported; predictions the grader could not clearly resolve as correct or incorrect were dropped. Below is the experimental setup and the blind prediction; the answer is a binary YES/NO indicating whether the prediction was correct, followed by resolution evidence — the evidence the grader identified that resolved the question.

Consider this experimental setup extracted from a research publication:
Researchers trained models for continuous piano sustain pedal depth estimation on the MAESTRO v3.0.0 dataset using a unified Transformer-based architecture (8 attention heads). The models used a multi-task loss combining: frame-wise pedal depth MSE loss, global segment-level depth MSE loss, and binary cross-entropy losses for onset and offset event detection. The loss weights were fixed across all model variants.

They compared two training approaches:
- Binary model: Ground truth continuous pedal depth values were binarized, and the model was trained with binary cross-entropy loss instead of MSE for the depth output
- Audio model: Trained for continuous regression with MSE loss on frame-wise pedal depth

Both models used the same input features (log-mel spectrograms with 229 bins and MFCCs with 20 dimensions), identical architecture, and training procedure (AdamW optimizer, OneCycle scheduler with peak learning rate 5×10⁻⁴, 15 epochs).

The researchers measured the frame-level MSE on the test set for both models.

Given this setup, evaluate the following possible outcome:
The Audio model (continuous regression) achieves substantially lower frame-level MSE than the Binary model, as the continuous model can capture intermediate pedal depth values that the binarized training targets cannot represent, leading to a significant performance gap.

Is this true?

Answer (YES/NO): YES